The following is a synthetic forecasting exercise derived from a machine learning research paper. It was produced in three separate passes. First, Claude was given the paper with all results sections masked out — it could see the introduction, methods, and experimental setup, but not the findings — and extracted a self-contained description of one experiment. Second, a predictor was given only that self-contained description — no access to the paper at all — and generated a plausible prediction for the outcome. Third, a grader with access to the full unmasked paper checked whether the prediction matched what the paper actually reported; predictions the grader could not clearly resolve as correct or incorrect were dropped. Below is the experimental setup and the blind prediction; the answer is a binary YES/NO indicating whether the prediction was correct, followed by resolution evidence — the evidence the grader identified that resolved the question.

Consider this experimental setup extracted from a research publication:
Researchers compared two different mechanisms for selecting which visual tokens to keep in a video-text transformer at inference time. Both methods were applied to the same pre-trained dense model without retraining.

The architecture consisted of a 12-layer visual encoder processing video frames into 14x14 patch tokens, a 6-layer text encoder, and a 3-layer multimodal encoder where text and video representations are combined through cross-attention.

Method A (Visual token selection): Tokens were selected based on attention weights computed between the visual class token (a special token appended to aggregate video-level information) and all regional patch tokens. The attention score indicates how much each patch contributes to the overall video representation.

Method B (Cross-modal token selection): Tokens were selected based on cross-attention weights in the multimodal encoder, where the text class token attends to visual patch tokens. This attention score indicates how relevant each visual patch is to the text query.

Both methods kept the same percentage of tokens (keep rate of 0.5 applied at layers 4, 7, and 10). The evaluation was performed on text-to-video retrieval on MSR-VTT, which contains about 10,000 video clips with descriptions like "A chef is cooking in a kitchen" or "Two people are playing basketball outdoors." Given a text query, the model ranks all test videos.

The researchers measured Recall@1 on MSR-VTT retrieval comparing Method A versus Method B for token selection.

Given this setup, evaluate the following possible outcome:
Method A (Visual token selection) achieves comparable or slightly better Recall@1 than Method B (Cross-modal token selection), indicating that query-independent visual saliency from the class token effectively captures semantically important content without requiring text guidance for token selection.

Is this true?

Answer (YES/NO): NO